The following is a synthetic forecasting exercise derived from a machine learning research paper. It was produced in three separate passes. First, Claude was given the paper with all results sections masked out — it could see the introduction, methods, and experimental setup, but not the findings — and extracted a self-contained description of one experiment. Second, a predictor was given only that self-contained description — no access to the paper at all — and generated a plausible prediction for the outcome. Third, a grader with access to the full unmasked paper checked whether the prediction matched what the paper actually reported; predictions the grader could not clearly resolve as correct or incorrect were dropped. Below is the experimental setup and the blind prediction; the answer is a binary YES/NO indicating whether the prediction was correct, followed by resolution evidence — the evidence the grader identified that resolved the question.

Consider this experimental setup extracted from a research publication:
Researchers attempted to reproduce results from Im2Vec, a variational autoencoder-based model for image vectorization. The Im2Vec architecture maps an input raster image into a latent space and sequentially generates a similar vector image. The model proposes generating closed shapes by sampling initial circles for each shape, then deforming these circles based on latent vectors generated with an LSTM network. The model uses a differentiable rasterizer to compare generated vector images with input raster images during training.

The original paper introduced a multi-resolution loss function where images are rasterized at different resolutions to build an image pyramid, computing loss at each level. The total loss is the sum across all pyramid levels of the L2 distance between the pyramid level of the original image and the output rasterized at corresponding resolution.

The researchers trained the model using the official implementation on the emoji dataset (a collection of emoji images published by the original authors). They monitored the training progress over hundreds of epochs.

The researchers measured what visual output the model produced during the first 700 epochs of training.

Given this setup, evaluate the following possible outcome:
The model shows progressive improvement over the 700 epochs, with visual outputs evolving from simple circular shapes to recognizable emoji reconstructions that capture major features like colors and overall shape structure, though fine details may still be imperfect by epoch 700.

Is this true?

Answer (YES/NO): NO